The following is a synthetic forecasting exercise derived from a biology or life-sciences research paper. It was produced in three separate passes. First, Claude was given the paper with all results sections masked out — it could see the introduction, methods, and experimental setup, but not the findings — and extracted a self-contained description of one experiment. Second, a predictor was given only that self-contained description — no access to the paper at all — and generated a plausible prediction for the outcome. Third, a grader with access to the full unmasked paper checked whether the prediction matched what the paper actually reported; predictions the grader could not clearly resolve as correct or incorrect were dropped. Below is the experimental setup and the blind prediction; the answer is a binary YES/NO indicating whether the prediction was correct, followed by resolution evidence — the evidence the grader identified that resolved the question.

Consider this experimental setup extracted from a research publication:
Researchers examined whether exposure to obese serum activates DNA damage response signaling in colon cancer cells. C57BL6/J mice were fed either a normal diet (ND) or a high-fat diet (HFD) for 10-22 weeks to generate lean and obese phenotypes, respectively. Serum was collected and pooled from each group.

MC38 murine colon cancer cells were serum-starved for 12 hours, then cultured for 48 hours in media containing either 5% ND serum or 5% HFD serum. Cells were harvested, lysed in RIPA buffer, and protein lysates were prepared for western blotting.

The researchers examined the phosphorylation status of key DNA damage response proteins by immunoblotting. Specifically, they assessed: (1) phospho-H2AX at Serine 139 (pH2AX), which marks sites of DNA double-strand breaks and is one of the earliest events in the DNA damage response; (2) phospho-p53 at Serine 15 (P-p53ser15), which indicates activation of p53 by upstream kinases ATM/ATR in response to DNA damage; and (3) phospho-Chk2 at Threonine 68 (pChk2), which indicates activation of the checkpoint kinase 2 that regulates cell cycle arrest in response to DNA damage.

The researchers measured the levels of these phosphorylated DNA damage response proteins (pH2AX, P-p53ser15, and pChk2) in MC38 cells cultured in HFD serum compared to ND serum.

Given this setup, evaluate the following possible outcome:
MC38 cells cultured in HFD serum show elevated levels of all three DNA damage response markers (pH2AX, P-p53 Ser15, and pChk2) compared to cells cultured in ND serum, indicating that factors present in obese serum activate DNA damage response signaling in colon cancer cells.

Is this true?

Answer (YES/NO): NO